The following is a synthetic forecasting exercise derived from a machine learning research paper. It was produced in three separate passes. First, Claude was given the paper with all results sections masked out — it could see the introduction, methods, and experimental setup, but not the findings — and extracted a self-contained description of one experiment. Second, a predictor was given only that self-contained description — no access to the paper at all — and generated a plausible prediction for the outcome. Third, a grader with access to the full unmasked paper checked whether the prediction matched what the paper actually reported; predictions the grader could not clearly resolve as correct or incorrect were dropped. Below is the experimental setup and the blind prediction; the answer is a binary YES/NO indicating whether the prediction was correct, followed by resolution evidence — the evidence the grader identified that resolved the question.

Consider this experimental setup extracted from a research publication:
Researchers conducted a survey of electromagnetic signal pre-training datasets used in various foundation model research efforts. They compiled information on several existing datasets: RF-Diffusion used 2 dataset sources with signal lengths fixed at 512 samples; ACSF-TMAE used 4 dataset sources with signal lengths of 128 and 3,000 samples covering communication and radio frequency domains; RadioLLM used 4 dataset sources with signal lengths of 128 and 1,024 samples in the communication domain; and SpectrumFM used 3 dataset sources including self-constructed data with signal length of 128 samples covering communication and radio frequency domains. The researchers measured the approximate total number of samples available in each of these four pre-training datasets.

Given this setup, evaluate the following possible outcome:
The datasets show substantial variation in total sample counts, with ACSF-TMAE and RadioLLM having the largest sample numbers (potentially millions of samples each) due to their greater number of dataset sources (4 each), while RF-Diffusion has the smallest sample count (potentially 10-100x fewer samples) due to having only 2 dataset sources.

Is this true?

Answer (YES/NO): NO